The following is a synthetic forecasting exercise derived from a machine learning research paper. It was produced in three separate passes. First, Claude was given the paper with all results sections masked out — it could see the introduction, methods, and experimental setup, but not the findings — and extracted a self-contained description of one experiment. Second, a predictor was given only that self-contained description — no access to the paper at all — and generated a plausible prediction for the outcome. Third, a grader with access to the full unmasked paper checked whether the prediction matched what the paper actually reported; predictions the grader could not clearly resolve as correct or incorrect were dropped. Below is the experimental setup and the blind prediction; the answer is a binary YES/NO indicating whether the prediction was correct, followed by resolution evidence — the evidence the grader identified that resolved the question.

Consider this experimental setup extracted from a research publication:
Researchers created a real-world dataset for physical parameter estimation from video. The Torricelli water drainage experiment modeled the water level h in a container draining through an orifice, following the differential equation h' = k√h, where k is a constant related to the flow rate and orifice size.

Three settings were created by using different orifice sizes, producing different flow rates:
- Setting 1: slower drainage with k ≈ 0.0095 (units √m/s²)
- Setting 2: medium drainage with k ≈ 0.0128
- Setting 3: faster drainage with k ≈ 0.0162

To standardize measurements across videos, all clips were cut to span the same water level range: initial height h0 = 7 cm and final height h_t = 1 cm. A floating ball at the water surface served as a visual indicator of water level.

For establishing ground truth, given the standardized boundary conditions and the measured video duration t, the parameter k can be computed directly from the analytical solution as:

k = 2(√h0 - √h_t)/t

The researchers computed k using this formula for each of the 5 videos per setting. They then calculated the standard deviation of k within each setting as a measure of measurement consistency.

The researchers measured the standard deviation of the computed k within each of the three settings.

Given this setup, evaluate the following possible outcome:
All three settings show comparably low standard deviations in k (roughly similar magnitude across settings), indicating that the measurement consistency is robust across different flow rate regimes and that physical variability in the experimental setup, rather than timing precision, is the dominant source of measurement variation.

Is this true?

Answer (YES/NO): YES